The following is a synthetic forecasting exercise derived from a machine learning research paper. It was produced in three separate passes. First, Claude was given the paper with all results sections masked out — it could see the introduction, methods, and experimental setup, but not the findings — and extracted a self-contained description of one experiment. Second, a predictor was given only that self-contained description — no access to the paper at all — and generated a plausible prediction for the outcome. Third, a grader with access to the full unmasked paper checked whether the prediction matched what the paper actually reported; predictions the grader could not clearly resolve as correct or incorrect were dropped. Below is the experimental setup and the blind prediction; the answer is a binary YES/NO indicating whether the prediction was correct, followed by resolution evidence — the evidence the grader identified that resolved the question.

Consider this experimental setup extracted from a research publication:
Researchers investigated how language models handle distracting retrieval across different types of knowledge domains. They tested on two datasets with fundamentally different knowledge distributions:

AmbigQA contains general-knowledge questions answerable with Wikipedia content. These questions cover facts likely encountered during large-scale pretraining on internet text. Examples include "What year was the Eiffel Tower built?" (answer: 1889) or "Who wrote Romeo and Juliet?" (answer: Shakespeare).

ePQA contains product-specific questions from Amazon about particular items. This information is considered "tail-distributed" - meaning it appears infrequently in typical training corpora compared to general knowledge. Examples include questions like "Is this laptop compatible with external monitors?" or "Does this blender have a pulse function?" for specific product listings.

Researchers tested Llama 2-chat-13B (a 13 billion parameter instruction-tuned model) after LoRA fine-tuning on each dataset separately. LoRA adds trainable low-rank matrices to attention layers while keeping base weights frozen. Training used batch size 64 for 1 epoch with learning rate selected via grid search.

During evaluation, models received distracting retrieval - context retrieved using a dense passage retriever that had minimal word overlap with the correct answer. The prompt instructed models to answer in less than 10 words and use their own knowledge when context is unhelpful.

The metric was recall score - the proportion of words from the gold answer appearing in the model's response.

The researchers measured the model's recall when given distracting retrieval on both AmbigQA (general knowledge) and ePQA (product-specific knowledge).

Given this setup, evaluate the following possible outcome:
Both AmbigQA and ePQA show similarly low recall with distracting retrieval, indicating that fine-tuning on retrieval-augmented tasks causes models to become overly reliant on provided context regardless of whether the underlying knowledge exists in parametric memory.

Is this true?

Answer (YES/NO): NO